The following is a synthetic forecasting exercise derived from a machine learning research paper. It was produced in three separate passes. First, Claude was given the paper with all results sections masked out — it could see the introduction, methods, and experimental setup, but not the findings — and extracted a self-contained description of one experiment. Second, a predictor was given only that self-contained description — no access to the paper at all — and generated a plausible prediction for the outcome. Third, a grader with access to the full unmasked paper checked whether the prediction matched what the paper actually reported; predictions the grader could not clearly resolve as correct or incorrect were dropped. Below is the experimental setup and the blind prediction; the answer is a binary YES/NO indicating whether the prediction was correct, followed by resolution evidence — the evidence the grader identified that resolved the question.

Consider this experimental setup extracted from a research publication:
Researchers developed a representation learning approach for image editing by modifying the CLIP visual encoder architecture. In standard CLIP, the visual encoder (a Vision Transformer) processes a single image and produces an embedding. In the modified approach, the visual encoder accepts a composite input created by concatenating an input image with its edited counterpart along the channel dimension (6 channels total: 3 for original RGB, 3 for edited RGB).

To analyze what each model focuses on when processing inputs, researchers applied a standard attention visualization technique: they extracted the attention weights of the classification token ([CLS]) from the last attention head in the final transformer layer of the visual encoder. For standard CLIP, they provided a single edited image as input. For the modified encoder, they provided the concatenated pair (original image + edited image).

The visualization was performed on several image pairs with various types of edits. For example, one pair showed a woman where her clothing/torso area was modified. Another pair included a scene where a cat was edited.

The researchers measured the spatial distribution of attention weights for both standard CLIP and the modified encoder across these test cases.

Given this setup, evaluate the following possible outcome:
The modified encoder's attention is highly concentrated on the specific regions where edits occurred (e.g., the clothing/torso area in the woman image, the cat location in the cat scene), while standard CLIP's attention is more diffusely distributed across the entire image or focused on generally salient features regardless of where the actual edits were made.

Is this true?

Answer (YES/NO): YES